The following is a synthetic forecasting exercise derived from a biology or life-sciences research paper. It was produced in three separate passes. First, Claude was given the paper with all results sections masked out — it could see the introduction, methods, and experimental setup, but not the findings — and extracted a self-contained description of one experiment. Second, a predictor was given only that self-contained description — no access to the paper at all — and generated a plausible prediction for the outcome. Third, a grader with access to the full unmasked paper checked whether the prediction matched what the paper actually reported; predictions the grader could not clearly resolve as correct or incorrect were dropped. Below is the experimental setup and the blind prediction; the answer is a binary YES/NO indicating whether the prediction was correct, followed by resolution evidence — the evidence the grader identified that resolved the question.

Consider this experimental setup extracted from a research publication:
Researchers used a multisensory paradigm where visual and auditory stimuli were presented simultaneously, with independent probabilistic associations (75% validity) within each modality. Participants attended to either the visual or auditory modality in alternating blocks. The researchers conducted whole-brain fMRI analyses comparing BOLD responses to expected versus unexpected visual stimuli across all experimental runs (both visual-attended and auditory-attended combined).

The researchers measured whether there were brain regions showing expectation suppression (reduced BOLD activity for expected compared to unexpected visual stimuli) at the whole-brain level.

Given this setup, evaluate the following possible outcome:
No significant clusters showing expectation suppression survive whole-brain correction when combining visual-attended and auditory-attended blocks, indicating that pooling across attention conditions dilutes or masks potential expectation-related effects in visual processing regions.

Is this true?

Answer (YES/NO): NO